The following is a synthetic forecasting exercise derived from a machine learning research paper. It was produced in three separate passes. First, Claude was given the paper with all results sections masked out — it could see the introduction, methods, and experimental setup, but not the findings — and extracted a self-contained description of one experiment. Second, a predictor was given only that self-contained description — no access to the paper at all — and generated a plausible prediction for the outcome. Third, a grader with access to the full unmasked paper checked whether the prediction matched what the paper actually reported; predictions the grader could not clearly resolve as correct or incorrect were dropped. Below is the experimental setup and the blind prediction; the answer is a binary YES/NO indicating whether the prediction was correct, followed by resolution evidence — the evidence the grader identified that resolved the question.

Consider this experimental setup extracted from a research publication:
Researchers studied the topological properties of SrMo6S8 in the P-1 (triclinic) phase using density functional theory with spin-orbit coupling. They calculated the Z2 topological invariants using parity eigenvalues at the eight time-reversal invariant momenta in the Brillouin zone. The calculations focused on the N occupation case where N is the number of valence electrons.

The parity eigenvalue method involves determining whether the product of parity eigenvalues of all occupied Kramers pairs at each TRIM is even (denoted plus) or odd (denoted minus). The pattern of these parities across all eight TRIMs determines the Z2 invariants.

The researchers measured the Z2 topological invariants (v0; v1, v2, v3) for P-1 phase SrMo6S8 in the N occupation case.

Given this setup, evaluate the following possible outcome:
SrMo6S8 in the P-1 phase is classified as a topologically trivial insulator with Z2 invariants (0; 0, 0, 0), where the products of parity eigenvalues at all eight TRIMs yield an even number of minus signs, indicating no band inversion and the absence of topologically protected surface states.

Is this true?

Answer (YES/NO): NO